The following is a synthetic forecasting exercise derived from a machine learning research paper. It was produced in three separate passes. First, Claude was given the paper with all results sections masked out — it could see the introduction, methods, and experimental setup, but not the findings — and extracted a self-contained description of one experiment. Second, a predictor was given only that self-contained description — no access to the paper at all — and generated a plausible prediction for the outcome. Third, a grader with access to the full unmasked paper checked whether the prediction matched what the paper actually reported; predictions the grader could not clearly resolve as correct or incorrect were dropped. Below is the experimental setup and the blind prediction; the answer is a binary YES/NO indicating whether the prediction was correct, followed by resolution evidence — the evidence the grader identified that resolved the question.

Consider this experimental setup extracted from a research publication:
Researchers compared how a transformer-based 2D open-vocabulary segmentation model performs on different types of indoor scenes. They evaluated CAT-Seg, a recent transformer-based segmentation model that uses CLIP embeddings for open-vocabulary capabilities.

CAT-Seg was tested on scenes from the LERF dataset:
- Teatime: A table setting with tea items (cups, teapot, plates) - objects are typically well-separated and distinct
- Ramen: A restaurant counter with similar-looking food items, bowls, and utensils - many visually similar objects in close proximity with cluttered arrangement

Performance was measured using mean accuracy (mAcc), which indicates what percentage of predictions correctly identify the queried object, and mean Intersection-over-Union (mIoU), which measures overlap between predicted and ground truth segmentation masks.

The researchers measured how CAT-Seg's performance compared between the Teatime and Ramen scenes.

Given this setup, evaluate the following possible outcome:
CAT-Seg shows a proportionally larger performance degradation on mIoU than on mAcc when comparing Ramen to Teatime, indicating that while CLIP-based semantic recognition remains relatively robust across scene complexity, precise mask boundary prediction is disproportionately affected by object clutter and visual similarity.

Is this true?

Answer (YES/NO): YES